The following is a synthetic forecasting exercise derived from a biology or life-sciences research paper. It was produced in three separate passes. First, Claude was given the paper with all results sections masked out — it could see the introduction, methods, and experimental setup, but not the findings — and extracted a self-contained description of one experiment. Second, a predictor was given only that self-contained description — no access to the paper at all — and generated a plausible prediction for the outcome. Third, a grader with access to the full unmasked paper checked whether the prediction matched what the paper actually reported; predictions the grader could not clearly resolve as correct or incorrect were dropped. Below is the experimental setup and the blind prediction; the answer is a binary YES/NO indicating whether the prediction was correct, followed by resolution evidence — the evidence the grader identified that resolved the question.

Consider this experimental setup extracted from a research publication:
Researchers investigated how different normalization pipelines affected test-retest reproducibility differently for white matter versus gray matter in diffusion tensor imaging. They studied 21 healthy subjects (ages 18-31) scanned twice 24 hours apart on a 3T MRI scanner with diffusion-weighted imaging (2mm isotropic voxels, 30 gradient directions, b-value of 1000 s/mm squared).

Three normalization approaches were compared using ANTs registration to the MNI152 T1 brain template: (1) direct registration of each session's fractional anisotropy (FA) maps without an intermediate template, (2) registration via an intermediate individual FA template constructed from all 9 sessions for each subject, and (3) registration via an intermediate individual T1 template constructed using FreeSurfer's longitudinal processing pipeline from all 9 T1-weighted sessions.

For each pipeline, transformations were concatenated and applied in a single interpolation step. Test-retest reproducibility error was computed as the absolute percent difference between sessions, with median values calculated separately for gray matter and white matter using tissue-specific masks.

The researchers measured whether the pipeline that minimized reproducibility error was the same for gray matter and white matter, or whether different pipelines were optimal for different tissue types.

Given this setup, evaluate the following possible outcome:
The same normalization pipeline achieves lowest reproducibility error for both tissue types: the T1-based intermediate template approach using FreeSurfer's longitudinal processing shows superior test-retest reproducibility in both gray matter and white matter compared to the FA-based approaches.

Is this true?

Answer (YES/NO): NO